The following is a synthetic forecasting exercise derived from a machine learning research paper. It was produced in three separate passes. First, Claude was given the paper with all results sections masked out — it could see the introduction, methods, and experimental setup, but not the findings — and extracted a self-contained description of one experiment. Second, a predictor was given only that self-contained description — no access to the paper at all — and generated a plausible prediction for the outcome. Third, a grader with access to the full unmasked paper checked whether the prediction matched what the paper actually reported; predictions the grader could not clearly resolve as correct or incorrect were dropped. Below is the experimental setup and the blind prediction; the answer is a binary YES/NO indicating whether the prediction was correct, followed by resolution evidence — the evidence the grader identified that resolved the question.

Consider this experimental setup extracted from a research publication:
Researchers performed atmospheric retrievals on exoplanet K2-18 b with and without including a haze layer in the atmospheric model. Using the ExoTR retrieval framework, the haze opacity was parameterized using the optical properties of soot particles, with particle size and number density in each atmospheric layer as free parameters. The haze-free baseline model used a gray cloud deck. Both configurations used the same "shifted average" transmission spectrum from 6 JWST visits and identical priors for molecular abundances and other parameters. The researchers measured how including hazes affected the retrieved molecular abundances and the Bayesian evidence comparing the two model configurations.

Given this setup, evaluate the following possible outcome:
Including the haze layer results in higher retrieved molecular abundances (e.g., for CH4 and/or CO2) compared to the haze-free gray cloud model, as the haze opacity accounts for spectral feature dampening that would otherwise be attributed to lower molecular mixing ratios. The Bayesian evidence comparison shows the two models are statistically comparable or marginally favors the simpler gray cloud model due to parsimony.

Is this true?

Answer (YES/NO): NO